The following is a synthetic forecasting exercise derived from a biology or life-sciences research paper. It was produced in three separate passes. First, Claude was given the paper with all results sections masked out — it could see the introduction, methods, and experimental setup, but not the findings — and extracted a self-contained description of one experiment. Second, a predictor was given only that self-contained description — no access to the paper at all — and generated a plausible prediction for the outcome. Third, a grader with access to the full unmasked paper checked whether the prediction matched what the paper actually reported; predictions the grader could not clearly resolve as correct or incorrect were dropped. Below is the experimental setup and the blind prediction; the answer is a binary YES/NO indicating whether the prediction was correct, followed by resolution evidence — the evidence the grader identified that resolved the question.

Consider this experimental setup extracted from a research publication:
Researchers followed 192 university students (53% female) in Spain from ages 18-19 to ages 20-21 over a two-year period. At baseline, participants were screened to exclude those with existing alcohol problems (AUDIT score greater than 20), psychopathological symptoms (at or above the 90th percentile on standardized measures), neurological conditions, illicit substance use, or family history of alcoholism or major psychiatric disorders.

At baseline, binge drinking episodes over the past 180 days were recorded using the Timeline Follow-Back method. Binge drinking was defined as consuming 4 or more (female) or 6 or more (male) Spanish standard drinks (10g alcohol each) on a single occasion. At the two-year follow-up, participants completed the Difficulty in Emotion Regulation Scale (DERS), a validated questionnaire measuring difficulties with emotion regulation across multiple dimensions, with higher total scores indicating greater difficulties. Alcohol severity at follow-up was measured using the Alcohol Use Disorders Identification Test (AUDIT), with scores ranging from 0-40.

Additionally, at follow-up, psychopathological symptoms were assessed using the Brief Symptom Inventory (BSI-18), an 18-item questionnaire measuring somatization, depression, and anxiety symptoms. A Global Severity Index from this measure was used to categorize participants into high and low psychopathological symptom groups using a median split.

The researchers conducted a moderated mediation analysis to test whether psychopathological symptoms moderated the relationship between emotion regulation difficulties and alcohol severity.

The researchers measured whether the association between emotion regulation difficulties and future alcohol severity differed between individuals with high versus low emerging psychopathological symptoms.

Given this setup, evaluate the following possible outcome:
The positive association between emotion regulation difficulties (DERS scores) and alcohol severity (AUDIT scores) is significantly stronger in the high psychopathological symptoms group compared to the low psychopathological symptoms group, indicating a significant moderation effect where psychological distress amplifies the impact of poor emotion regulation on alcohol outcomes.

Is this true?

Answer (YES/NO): YES